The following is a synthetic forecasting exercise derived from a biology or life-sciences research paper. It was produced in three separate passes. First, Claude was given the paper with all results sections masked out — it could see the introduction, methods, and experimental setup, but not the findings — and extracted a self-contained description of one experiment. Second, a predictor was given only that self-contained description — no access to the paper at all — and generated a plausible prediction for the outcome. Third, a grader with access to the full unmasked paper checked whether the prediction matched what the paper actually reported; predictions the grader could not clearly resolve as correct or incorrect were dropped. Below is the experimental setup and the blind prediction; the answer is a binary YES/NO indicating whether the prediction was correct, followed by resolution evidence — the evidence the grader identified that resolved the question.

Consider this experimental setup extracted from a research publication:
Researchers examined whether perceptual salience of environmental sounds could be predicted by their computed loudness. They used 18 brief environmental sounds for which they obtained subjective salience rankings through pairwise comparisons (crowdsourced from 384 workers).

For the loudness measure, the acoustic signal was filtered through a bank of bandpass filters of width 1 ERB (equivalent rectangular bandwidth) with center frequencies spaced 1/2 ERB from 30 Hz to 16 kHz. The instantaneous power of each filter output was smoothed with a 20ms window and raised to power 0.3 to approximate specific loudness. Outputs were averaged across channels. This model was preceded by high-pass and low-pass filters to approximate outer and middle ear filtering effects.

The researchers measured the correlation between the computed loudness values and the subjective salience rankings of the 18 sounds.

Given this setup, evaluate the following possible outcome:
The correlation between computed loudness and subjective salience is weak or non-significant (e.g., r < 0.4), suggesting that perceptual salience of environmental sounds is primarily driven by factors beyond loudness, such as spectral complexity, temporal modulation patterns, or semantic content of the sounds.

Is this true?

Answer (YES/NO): YES